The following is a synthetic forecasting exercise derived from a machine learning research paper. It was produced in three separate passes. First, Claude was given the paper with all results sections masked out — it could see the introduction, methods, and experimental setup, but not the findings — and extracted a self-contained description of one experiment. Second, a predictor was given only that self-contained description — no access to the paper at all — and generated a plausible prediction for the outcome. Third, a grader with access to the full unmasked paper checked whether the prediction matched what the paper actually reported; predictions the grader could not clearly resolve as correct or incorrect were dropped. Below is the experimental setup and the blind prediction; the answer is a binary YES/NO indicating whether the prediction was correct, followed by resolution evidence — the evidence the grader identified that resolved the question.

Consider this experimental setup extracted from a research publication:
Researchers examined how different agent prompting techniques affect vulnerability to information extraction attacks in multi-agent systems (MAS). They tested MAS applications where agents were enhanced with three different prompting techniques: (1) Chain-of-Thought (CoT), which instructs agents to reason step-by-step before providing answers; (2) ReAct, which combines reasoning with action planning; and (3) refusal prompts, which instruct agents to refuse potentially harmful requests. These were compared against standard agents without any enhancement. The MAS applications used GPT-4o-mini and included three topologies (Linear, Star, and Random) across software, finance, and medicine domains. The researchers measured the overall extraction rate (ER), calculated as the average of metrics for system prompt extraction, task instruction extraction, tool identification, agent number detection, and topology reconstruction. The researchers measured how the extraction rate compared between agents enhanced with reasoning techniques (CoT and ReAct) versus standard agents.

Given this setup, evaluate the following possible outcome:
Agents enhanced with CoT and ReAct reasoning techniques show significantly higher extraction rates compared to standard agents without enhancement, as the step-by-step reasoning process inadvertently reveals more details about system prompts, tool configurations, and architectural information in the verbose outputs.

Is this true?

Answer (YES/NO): NO